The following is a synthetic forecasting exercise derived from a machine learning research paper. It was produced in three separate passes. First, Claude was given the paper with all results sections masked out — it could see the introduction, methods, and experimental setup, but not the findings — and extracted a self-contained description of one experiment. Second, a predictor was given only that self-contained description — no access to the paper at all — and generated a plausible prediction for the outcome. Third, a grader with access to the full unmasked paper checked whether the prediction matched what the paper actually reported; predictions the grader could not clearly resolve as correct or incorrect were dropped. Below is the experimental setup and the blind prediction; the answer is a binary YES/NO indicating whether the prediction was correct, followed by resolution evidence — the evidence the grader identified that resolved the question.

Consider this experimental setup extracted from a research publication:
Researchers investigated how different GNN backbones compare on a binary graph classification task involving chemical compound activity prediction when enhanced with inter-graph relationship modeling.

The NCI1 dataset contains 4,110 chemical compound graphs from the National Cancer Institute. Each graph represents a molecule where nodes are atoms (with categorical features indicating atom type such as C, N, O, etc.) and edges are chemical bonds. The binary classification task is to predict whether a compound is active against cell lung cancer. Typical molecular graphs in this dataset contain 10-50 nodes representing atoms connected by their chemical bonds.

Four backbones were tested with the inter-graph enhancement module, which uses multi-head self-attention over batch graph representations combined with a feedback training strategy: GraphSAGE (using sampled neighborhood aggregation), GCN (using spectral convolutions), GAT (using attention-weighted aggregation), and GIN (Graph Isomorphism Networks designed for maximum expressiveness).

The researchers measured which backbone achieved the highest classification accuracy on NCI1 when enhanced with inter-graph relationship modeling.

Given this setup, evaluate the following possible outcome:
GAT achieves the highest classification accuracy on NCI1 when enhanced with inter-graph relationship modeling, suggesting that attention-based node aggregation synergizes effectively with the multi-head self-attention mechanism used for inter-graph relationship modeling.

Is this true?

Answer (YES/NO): NO